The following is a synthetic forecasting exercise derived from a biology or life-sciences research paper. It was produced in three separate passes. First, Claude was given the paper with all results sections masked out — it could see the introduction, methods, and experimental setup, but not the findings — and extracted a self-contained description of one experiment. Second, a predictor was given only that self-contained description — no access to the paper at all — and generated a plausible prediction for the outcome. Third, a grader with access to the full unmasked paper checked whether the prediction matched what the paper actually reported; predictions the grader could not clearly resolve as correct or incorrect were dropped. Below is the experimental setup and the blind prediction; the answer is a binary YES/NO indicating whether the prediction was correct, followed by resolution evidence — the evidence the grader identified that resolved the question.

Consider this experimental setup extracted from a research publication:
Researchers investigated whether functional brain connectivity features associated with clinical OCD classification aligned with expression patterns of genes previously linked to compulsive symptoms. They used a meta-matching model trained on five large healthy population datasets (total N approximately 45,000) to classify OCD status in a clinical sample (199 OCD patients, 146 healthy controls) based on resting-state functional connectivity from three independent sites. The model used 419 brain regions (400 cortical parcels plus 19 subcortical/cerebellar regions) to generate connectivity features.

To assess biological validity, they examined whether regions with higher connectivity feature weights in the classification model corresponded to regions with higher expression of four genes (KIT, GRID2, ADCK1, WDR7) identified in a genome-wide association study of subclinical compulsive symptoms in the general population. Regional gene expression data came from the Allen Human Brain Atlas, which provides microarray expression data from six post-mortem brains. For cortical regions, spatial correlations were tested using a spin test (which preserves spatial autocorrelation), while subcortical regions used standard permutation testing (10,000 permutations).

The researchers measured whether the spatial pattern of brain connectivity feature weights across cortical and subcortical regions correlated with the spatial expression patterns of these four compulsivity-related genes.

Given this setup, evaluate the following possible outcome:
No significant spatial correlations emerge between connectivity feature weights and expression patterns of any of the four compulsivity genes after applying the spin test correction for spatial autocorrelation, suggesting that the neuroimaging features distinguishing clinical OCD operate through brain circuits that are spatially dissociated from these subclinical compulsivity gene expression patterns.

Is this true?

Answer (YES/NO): NO